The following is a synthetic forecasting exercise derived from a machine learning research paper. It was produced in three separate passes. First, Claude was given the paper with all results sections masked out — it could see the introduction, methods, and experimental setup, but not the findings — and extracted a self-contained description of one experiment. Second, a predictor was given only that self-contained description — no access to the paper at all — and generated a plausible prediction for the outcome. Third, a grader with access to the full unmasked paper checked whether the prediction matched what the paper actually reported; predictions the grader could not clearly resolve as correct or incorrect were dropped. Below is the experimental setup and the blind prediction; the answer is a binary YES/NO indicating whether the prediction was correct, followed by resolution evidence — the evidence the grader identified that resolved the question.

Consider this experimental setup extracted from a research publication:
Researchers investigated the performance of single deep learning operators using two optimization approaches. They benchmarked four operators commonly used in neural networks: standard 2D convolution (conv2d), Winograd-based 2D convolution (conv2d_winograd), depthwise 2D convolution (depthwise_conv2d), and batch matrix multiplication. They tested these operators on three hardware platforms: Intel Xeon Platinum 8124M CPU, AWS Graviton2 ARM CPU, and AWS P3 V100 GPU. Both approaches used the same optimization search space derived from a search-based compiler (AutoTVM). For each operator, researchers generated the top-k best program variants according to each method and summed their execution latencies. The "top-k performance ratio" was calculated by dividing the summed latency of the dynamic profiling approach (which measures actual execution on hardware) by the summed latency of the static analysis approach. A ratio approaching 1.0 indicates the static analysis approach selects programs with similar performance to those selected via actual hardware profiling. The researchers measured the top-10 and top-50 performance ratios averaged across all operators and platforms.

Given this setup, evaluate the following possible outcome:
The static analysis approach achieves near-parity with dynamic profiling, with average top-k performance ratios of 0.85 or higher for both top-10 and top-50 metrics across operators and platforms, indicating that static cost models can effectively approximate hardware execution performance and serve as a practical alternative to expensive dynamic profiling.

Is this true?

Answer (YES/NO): YES